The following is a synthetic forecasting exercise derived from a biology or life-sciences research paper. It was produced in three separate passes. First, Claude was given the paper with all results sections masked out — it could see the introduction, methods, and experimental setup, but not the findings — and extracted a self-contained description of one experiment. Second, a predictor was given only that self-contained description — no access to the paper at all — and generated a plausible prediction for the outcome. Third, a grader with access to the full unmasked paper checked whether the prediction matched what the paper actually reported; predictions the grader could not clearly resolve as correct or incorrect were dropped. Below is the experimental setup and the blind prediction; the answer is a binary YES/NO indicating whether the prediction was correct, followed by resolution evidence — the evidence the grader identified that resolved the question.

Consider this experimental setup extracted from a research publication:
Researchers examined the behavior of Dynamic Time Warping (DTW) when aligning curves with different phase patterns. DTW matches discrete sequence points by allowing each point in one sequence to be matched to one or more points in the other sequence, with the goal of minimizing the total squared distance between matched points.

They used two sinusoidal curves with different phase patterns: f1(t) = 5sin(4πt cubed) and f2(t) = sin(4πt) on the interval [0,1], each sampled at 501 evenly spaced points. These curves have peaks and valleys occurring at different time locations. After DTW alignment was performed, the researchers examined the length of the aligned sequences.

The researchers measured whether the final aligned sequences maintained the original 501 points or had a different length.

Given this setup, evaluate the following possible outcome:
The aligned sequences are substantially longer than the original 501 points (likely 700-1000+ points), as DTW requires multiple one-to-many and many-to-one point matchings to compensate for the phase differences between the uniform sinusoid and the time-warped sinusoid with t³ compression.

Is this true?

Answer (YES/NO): YES